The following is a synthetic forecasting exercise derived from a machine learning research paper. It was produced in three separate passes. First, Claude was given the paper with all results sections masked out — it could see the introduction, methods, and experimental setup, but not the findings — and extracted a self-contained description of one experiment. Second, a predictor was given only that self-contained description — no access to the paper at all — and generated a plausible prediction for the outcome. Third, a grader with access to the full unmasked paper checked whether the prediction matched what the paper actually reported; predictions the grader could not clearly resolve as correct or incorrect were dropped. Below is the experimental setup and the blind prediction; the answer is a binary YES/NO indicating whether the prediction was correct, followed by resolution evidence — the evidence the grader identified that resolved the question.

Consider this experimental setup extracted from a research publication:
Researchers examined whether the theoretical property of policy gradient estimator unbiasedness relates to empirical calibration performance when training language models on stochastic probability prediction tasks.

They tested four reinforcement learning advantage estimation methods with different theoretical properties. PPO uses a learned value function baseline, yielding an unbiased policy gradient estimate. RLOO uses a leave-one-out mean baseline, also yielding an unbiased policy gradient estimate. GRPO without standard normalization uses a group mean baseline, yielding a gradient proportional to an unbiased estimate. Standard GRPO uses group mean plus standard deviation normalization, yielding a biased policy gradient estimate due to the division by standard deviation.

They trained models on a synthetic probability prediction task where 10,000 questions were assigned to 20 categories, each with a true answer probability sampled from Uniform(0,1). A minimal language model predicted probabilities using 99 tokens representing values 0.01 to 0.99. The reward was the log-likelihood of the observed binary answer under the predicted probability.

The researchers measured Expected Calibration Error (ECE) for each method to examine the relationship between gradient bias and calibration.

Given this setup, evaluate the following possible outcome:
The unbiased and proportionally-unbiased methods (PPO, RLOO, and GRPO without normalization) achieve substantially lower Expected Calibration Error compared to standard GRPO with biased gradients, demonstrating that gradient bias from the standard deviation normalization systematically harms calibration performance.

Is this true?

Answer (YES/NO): YES